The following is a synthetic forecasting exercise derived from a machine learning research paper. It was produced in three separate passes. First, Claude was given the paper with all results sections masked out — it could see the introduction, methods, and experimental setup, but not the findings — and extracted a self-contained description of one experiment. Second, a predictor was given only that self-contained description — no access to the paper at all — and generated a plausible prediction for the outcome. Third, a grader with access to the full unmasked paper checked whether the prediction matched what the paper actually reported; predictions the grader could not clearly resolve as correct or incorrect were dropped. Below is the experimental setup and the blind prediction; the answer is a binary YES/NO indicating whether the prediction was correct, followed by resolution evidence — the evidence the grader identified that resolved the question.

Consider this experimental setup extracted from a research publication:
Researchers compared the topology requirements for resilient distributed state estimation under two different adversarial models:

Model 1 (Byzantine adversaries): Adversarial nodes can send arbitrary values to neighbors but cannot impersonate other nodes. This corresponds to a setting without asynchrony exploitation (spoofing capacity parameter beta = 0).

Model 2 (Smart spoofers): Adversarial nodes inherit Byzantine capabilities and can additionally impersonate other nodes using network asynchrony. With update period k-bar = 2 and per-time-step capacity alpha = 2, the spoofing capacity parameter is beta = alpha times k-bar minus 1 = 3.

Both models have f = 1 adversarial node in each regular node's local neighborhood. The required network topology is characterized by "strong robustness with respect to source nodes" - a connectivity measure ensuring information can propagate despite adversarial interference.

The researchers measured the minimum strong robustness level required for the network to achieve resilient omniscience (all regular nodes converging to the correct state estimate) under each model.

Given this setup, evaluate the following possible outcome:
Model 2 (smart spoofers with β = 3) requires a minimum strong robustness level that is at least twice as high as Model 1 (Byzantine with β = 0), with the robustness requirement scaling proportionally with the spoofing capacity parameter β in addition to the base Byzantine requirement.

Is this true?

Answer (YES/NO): YES